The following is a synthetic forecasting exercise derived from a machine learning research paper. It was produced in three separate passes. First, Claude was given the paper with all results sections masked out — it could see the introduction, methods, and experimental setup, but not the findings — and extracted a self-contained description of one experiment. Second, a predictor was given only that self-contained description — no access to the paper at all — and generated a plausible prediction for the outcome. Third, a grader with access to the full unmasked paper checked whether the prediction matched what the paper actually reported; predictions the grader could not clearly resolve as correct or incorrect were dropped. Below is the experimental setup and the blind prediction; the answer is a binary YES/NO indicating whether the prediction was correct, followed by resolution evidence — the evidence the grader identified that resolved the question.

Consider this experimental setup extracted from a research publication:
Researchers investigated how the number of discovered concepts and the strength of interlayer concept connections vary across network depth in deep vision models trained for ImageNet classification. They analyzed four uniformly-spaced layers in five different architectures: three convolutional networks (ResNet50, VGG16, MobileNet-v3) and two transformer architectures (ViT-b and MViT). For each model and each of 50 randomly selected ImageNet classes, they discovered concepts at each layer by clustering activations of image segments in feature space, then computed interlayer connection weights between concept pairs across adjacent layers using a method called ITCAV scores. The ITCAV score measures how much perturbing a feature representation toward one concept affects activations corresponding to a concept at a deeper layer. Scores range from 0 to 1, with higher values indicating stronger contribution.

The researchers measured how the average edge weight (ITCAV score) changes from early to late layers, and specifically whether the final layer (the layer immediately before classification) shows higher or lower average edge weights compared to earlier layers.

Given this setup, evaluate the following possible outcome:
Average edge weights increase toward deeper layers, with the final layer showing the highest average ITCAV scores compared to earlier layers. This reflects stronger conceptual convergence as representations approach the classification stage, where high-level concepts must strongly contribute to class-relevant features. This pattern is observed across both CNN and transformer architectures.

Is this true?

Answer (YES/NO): YES